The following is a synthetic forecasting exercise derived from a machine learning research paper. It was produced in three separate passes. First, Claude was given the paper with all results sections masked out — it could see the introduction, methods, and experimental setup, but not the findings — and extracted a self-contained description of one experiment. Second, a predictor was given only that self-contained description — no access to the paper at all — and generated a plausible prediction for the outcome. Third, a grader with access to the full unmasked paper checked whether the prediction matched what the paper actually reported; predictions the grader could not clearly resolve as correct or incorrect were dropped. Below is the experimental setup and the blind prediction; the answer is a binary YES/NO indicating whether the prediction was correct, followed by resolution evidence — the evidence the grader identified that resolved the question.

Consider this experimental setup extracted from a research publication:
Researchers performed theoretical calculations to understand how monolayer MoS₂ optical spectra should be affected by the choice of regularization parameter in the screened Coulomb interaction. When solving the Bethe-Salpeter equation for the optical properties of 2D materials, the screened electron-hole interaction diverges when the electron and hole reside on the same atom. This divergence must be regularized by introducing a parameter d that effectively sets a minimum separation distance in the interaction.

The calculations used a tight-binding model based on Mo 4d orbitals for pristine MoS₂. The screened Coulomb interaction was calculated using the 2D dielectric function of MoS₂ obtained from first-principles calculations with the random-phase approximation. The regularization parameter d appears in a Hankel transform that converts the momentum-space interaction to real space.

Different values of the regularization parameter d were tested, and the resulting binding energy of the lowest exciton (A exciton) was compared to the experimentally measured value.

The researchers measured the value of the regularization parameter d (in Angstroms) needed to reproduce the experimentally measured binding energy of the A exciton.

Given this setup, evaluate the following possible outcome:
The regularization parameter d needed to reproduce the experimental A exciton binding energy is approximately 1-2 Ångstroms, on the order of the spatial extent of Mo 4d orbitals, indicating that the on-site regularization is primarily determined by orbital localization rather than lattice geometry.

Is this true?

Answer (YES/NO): YES